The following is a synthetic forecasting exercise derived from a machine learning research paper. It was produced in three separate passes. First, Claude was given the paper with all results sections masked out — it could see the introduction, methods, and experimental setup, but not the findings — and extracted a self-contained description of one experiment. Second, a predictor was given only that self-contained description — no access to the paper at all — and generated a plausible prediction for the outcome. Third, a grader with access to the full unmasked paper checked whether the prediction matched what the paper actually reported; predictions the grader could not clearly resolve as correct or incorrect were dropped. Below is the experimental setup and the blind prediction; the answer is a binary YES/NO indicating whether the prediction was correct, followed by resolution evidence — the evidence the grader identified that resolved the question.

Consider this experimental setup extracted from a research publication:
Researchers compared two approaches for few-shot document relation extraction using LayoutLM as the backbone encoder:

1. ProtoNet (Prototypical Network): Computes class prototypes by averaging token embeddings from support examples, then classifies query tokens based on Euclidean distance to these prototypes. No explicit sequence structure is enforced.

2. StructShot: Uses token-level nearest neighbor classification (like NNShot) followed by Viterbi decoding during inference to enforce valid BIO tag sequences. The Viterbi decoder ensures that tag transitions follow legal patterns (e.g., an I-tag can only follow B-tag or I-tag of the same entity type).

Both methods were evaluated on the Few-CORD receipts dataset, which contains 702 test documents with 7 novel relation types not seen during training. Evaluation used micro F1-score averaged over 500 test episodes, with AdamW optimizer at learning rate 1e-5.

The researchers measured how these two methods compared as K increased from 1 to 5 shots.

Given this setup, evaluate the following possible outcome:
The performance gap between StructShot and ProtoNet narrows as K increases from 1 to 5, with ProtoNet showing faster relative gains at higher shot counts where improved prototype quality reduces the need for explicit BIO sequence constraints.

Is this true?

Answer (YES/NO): NO